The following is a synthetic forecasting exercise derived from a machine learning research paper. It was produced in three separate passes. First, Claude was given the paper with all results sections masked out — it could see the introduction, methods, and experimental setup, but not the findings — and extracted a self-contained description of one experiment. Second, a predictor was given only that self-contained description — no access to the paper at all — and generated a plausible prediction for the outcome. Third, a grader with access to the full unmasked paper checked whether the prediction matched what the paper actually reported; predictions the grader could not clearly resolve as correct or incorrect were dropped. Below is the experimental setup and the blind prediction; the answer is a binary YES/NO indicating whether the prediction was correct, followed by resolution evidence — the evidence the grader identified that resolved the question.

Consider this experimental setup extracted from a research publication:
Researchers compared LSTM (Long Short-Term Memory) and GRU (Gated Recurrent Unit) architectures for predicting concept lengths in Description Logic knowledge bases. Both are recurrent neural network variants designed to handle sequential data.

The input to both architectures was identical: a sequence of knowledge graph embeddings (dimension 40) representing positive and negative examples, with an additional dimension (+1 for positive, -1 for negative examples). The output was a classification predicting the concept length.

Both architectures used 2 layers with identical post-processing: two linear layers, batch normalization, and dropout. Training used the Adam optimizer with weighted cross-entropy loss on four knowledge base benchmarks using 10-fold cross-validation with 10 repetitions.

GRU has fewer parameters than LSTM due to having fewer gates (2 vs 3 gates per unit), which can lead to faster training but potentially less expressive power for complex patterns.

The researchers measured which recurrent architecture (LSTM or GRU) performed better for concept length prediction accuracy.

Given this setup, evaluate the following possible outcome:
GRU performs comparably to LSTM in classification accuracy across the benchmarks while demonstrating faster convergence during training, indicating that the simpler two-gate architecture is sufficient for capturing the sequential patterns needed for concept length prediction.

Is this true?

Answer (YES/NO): NO